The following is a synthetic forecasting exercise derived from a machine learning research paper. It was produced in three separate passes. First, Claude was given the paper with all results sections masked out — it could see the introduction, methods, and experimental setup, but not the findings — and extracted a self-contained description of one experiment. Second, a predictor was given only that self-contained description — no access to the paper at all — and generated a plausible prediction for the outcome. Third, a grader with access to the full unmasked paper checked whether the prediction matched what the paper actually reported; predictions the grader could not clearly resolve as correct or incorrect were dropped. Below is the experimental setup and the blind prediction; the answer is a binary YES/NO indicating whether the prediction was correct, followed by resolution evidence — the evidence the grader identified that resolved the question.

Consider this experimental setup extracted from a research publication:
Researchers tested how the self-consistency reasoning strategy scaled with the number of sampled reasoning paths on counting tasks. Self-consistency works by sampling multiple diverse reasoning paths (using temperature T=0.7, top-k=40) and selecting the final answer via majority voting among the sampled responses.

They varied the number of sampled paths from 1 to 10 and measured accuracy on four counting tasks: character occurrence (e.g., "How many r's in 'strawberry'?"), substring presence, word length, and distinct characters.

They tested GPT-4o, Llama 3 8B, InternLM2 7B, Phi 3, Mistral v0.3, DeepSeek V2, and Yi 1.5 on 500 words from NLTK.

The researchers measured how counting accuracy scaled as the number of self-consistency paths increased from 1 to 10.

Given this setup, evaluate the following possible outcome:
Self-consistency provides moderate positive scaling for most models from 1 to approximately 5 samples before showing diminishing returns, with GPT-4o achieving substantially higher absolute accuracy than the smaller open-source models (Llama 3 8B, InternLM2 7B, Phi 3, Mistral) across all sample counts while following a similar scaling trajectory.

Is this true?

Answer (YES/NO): NO